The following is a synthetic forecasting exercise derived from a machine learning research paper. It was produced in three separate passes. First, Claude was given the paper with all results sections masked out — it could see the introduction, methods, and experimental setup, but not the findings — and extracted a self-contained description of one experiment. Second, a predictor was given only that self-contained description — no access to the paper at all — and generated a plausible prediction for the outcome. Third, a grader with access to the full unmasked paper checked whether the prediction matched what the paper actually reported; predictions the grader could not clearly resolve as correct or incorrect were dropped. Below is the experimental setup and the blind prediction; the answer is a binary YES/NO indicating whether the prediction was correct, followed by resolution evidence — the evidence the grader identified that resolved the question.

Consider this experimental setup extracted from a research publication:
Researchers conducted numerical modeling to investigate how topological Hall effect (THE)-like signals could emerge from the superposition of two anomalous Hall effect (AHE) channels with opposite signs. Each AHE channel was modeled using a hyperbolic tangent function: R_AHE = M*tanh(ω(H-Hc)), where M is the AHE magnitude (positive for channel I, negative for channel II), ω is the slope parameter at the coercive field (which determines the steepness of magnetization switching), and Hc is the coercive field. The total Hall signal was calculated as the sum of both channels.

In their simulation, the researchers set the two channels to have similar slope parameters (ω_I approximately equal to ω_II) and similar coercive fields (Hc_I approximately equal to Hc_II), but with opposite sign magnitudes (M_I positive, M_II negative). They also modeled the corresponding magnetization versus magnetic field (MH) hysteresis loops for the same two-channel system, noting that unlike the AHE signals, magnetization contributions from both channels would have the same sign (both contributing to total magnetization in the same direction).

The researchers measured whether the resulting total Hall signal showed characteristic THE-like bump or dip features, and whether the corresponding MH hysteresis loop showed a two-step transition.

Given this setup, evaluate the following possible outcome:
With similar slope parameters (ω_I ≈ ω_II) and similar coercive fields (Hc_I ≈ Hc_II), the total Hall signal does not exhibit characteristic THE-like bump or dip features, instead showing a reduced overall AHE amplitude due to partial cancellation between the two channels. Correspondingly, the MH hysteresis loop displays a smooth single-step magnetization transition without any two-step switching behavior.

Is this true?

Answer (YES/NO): NO